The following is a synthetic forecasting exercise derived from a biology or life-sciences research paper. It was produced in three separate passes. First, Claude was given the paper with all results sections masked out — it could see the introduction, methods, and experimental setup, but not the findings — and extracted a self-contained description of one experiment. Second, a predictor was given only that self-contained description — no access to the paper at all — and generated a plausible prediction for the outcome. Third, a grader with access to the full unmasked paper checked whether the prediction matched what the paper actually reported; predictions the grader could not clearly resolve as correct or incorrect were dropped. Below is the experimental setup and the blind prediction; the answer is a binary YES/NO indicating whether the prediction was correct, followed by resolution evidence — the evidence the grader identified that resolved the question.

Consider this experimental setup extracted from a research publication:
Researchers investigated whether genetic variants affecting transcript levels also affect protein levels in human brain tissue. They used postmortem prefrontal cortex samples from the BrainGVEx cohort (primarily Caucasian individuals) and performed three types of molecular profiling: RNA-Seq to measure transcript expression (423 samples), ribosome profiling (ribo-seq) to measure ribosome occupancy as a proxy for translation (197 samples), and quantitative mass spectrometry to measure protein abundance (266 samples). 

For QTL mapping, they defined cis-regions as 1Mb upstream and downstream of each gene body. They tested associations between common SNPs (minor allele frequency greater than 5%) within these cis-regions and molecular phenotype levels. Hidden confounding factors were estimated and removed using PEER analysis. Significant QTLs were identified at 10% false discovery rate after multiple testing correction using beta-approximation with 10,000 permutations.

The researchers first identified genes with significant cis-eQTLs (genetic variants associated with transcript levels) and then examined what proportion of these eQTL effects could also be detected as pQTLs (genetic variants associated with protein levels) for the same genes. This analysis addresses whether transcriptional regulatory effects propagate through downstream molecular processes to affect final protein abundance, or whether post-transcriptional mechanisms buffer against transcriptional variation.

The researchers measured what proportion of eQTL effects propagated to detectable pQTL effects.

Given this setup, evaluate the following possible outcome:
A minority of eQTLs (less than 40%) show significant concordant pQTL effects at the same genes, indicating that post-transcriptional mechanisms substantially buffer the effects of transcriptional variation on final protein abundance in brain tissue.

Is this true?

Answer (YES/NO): YES